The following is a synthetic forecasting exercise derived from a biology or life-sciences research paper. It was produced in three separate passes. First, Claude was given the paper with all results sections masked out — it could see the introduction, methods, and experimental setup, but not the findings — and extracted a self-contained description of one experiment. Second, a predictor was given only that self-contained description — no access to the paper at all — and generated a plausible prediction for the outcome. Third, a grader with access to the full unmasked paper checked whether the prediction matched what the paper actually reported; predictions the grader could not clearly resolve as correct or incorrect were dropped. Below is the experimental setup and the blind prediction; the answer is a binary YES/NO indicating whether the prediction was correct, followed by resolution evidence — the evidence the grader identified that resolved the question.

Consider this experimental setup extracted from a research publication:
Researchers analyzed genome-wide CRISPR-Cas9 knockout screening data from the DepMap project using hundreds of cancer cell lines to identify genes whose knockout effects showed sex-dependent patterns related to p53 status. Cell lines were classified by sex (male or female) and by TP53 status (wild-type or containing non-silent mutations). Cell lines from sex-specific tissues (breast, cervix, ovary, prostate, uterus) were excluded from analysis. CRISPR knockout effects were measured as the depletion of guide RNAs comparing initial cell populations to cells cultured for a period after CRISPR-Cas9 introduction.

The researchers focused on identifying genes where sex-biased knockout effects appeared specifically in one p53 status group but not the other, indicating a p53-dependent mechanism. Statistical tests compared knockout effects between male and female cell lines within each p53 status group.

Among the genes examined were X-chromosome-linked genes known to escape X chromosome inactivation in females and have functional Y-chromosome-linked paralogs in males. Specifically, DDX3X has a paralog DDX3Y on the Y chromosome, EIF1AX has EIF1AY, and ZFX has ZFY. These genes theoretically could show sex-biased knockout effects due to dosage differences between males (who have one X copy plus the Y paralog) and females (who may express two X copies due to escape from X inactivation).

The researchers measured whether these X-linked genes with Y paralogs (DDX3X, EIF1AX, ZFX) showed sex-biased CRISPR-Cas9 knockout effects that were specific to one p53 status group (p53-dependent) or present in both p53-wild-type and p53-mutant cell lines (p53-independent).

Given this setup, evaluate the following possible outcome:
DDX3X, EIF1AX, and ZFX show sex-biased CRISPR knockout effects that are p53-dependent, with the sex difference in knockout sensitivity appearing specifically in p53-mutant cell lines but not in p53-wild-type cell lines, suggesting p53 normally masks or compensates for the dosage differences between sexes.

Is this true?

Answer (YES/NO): NO